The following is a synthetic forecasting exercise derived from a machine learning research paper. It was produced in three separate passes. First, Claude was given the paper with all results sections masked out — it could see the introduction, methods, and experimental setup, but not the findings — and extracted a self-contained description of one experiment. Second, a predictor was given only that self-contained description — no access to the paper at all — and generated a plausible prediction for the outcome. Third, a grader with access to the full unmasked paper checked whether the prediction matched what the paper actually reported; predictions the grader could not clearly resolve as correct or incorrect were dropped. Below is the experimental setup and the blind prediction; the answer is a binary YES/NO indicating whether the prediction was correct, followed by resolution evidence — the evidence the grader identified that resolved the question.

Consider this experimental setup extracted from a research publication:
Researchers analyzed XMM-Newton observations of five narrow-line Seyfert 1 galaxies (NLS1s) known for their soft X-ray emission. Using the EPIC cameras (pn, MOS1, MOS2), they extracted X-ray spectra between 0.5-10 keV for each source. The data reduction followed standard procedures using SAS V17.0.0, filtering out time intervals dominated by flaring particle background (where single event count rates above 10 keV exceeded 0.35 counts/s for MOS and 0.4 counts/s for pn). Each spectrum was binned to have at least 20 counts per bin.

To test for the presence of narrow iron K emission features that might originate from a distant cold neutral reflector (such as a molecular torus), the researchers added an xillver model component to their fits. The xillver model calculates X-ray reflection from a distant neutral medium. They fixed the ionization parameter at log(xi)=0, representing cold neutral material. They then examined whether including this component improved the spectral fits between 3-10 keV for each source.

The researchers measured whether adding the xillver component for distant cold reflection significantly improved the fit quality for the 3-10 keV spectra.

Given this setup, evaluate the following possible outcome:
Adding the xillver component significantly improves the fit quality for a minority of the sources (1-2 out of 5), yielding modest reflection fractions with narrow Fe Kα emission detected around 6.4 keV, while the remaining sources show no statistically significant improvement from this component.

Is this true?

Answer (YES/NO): NO